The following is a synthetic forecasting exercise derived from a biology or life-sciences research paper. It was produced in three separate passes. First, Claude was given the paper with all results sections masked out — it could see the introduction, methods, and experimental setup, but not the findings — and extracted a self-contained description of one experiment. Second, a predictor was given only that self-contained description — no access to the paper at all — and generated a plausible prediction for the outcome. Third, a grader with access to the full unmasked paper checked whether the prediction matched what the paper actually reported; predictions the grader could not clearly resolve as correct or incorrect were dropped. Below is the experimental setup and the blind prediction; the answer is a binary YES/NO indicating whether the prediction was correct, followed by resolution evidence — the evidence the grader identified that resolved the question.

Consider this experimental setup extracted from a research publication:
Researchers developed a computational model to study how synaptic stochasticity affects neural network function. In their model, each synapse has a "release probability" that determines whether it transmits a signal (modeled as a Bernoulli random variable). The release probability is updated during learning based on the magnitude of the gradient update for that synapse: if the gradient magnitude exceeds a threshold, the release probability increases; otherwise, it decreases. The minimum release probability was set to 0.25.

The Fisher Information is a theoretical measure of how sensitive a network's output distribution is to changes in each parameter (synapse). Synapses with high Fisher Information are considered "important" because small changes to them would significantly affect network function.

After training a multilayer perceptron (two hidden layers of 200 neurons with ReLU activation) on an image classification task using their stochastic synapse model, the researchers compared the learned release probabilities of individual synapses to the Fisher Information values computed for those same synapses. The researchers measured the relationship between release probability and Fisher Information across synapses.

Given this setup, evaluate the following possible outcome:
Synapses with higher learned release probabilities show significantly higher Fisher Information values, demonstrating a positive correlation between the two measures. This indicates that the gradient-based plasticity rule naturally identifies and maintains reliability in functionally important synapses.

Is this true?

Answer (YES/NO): YES